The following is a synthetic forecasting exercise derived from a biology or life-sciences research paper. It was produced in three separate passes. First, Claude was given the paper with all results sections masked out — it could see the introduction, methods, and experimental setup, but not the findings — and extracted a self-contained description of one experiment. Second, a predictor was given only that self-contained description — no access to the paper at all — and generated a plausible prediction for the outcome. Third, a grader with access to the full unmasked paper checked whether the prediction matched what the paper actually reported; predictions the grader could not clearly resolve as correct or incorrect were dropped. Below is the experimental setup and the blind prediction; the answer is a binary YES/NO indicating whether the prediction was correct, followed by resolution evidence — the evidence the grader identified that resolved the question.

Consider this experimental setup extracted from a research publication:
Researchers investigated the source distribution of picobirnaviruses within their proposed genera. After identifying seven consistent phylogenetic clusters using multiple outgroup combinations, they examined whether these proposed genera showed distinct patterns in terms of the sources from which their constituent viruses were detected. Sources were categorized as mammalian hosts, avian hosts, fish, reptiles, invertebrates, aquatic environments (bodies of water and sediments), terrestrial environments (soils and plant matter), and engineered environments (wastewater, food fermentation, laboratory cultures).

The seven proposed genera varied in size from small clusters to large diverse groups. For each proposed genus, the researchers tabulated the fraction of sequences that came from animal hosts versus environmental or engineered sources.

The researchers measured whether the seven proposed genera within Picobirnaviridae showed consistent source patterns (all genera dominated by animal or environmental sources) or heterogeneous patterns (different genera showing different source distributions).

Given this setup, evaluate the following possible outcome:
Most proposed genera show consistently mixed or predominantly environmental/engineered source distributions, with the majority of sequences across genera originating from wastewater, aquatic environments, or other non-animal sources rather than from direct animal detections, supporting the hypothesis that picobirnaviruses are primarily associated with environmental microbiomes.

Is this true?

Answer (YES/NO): NO